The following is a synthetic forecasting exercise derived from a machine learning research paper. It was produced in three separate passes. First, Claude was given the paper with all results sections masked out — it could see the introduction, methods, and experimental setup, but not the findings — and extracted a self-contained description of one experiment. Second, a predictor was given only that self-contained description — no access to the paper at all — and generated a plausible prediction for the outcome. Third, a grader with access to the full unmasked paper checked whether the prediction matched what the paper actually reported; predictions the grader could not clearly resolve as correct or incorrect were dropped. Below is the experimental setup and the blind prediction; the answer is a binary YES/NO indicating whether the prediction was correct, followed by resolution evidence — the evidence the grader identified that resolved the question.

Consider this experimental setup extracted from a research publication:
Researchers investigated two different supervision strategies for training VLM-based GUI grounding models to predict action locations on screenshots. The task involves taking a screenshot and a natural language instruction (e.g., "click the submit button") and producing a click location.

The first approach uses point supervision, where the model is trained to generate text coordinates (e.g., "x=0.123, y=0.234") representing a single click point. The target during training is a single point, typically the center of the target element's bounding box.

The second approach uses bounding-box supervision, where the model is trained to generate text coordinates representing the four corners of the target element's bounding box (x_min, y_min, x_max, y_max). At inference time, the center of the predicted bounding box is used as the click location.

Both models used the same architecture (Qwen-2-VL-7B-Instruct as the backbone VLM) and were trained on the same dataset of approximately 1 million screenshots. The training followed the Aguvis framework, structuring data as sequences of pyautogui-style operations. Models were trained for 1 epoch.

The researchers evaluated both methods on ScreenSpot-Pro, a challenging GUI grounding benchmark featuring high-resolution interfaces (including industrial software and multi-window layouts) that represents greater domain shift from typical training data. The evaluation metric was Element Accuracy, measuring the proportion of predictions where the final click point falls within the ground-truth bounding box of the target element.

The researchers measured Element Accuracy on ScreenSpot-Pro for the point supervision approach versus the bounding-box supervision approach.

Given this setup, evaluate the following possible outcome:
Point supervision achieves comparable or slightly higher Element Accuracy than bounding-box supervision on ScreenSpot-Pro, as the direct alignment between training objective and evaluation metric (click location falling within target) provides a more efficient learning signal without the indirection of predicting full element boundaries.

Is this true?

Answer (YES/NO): YES